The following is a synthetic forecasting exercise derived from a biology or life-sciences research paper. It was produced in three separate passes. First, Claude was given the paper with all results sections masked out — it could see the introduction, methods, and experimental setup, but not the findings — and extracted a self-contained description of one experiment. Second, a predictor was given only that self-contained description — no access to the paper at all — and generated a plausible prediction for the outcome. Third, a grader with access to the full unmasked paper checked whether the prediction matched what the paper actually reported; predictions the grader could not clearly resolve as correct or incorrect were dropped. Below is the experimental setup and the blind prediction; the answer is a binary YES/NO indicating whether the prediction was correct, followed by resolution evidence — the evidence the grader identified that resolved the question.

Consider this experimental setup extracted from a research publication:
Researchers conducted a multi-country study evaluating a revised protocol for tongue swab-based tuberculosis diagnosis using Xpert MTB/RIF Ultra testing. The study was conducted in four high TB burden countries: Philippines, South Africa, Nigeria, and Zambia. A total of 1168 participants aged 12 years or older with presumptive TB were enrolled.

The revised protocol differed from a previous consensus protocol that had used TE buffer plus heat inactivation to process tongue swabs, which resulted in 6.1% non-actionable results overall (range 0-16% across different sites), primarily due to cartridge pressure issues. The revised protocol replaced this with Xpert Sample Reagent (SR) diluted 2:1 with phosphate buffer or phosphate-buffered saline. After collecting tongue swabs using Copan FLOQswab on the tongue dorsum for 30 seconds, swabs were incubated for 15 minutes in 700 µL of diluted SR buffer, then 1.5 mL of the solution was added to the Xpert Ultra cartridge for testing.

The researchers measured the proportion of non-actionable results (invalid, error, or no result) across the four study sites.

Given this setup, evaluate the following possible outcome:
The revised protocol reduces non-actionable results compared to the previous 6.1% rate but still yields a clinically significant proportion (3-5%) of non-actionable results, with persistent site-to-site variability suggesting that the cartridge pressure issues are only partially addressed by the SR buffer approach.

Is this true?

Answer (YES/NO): NO